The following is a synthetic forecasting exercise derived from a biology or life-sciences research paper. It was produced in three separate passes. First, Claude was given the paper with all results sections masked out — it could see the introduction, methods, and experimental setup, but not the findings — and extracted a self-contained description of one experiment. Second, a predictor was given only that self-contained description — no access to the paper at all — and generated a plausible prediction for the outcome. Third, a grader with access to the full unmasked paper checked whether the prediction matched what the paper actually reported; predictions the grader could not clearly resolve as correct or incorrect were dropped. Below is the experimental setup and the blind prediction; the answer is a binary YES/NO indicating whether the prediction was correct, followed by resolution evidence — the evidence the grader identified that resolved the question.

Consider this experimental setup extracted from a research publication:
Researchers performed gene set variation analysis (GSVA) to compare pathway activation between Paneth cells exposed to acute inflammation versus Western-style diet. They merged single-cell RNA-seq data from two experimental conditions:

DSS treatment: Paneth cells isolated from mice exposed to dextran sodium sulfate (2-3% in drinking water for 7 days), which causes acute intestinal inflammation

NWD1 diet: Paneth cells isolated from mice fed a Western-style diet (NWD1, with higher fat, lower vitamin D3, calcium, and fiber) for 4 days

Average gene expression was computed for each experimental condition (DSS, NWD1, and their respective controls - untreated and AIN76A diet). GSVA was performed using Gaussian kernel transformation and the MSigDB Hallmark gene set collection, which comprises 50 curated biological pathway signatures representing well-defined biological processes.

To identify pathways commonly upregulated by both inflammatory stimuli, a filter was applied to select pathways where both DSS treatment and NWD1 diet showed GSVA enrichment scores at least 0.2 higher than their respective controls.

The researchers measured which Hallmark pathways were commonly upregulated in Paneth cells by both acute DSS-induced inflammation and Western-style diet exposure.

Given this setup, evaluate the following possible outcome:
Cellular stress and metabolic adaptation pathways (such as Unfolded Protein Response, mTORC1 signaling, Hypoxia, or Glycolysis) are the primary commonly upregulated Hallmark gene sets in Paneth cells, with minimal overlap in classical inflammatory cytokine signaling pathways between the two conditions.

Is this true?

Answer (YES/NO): NO